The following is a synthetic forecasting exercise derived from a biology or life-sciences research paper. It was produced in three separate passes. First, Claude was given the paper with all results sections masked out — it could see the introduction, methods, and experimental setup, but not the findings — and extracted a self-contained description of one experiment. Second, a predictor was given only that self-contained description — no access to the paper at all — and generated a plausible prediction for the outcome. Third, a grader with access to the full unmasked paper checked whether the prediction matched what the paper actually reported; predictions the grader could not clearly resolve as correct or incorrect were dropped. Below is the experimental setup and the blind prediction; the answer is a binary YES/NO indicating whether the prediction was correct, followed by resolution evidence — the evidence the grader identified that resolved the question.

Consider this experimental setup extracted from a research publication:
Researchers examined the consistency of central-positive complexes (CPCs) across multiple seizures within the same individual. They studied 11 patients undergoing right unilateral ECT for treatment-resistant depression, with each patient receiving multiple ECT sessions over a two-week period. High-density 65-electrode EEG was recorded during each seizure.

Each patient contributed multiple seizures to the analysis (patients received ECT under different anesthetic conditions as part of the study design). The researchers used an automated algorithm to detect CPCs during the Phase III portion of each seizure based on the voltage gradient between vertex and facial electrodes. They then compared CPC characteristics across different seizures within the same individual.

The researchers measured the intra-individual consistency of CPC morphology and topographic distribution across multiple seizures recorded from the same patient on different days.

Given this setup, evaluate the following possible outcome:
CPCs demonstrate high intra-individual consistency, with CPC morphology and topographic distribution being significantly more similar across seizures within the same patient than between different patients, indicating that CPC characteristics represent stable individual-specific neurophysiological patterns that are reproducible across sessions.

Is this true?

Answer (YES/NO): NO